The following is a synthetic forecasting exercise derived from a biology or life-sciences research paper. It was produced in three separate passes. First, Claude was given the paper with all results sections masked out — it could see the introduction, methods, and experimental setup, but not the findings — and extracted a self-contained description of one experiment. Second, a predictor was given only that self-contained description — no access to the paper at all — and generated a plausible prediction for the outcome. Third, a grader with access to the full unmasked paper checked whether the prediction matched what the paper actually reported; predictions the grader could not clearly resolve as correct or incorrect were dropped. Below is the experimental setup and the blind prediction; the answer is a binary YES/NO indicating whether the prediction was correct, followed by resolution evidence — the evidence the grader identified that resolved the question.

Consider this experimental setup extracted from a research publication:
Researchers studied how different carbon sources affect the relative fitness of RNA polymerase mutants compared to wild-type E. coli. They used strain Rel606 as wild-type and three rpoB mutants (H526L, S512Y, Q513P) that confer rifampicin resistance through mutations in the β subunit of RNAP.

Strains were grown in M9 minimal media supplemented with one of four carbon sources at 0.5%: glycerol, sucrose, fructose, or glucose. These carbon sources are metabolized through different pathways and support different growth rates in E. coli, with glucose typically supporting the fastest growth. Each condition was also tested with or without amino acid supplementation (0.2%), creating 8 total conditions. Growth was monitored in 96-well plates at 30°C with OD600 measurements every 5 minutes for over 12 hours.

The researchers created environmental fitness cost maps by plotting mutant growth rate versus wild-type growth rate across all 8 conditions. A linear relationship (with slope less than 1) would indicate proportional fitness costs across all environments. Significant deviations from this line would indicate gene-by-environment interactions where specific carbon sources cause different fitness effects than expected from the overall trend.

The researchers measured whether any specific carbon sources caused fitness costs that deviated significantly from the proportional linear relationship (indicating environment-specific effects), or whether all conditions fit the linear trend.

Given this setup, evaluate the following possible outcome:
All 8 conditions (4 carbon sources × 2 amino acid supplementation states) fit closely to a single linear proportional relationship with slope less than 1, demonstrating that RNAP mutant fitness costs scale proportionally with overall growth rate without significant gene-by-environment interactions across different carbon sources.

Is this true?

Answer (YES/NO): YES